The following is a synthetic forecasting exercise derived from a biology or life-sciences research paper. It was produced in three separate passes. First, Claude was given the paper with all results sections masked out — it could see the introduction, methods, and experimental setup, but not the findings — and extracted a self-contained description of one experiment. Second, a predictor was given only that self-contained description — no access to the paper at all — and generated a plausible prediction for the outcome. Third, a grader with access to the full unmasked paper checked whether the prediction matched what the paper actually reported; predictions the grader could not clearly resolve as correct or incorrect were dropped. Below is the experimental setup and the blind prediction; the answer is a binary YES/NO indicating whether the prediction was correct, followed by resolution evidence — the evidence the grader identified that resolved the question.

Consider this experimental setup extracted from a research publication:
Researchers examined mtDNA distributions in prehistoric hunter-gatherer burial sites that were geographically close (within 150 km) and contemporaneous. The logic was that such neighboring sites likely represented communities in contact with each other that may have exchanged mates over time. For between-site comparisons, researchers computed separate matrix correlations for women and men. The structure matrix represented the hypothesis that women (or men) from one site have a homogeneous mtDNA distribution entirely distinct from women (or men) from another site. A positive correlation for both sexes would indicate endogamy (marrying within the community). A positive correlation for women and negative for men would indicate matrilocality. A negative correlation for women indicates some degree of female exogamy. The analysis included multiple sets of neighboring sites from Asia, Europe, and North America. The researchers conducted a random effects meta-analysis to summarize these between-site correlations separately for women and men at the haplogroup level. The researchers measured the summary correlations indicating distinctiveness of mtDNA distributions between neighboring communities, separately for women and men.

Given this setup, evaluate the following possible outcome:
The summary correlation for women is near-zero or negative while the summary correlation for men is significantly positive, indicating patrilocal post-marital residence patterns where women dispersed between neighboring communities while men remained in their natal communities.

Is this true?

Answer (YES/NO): NO